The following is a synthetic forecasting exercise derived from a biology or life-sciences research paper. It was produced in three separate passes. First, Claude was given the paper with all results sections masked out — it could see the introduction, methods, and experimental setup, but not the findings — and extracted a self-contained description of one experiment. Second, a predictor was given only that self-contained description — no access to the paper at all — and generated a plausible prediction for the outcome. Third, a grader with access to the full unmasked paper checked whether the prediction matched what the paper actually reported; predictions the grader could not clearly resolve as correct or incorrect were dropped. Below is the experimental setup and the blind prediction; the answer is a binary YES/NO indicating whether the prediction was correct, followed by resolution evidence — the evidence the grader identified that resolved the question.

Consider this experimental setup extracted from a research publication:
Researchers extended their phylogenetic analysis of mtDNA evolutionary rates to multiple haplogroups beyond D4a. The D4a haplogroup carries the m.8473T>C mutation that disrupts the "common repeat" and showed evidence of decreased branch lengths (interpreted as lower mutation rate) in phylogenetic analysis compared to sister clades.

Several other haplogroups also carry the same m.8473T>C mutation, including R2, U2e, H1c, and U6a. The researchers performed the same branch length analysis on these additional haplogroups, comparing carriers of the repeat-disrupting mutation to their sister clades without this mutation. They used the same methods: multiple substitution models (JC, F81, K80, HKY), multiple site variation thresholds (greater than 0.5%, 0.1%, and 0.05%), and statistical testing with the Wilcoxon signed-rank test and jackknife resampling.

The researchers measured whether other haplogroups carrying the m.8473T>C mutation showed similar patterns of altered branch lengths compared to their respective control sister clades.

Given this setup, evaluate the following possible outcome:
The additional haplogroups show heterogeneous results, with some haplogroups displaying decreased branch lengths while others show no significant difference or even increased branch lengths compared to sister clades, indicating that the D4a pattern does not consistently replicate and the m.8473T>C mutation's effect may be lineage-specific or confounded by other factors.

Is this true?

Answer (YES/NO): YES